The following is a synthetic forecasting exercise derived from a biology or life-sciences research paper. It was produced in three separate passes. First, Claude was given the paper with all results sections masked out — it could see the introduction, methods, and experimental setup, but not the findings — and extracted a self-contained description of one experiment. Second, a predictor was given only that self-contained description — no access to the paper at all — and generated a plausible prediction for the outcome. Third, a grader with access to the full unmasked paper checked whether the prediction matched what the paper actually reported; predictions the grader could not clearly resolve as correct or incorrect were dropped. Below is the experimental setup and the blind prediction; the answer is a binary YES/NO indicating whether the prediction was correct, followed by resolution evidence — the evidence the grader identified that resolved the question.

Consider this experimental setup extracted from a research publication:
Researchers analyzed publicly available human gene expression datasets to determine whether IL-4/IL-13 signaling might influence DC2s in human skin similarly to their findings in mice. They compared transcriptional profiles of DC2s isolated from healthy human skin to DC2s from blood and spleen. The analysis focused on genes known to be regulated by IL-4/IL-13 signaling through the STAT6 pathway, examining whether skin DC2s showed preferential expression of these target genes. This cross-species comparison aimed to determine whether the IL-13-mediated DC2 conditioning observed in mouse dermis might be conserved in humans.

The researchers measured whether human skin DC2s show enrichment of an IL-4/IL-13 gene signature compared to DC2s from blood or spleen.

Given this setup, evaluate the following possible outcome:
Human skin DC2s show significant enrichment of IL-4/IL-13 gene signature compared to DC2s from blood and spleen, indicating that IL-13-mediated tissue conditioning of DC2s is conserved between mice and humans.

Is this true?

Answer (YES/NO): YES